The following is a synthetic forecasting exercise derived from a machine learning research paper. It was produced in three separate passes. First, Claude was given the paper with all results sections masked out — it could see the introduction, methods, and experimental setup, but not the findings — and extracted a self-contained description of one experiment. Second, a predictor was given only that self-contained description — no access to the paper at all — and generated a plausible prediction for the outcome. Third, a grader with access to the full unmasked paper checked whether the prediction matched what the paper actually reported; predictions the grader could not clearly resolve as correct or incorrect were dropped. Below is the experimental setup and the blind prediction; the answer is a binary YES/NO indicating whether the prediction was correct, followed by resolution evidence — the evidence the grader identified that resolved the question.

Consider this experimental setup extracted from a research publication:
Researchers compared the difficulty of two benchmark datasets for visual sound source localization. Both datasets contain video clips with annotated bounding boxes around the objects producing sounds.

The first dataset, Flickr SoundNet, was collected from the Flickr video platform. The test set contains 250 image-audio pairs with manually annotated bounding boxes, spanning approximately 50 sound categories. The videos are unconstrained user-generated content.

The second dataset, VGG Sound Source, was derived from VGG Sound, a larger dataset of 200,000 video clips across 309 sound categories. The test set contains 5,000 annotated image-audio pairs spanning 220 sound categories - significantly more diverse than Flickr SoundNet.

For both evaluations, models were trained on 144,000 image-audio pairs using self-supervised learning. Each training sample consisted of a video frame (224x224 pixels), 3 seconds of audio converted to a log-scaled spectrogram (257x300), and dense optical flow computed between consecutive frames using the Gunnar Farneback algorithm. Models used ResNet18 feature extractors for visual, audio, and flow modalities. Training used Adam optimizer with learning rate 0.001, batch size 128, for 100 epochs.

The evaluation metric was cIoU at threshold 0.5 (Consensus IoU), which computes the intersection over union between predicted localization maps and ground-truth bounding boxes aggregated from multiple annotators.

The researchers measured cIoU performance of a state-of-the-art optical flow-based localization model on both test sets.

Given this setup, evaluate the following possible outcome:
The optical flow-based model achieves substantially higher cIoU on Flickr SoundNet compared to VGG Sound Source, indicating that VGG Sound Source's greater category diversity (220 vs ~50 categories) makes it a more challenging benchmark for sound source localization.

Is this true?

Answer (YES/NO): YES